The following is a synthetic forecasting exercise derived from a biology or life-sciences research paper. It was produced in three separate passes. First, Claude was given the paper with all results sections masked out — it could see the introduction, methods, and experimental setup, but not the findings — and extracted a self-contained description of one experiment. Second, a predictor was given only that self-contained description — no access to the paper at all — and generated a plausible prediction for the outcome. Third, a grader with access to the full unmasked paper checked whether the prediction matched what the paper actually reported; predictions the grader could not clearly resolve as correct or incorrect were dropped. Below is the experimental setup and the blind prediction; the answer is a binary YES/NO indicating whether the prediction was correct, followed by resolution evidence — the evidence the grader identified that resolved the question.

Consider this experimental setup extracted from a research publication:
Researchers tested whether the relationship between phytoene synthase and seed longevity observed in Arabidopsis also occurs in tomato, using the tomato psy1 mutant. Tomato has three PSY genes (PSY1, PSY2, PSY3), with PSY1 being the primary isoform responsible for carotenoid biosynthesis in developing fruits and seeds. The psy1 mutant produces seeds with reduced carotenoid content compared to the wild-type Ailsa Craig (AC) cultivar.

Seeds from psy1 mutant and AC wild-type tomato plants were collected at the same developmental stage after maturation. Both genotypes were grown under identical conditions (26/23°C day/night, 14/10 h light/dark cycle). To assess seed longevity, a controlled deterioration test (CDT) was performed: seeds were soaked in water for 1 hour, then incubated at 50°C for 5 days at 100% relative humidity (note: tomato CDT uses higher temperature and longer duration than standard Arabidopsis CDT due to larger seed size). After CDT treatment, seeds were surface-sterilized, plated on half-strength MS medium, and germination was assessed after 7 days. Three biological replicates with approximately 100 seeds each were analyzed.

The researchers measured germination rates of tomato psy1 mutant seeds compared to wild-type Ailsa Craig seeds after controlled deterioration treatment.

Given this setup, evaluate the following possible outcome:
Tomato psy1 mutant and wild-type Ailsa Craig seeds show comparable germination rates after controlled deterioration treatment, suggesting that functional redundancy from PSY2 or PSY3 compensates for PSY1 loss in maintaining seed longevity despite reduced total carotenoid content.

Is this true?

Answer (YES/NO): NO